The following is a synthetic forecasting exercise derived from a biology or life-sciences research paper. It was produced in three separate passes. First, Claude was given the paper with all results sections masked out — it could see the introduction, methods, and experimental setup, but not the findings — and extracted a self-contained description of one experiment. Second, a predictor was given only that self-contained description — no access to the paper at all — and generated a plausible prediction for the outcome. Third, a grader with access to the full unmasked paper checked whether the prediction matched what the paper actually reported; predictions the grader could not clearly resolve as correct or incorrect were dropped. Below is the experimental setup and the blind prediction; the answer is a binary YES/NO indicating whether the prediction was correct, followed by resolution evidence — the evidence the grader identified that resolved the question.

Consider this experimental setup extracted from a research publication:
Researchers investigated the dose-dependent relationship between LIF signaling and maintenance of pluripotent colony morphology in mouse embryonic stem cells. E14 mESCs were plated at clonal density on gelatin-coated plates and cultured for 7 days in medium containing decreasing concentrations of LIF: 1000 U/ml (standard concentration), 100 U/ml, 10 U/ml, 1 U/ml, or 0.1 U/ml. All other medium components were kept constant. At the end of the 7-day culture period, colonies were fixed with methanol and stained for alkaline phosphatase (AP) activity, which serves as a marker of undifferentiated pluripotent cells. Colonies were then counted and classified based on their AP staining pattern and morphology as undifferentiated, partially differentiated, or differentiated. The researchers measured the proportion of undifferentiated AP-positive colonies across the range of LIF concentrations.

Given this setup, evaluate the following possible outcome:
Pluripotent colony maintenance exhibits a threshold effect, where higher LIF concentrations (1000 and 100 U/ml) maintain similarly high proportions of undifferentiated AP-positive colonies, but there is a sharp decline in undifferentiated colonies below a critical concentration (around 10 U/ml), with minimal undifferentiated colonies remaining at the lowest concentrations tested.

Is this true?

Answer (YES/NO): NO